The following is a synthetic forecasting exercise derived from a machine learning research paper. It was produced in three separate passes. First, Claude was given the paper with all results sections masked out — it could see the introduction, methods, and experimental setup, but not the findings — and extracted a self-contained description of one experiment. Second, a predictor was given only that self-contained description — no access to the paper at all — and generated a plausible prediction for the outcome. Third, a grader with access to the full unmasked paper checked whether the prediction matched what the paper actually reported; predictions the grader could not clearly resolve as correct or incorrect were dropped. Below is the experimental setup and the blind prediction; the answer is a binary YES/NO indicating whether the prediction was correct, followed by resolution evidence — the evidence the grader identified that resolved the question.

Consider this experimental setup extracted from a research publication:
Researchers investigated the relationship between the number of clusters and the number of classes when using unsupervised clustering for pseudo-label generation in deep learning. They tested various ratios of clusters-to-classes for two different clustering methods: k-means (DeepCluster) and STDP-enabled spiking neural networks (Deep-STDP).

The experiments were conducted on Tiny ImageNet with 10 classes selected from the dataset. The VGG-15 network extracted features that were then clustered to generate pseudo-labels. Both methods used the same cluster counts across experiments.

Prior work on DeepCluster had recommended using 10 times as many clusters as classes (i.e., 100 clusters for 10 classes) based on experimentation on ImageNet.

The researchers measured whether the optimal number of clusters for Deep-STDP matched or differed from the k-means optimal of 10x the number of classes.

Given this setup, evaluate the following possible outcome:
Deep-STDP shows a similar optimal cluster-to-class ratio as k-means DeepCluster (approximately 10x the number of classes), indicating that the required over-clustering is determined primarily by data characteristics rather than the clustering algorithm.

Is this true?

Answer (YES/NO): YES